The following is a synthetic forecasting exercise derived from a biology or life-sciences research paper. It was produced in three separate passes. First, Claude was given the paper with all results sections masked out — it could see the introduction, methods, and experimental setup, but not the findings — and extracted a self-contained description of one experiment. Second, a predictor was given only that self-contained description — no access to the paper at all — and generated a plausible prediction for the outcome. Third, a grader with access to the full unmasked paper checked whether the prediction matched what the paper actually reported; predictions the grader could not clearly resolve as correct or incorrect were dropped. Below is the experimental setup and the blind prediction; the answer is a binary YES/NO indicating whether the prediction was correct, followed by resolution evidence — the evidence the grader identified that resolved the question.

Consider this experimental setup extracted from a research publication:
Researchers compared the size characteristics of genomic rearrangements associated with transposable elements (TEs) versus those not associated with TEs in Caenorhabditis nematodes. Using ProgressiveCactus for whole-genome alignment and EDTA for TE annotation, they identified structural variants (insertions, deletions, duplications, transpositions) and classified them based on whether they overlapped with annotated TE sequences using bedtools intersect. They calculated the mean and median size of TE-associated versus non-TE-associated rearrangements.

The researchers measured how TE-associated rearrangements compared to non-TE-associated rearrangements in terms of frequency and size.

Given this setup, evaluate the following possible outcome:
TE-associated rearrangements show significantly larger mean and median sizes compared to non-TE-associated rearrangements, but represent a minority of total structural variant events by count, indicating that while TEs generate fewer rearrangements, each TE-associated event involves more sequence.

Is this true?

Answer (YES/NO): YES